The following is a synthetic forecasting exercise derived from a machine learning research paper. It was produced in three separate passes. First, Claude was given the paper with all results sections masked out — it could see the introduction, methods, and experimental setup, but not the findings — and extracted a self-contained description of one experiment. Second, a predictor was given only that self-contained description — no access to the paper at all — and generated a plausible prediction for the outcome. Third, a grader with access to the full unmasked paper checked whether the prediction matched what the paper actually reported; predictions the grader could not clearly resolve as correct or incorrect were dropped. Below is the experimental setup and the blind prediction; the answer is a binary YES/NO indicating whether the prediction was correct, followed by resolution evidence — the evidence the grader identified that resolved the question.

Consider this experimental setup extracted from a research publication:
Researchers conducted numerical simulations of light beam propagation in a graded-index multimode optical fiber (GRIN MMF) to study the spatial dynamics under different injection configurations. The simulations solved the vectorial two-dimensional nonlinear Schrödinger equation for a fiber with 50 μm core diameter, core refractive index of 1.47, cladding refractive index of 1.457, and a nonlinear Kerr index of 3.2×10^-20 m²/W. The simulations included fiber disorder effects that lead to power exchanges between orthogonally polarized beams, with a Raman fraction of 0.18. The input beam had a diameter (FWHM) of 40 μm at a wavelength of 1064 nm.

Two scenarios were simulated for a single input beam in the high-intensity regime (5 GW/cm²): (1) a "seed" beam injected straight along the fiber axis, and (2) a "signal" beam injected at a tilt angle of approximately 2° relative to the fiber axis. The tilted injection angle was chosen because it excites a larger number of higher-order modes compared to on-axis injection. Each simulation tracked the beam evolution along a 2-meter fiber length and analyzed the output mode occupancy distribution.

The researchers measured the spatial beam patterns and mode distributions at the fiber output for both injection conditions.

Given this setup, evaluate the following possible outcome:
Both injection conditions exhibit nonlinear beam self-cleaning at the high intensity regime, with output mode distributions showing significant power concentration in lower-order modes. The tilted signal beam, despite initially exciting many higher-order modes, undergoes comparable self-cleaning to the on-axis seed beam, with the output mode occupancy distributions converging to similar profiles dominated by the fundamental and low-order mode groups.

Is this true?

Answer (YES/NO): NO